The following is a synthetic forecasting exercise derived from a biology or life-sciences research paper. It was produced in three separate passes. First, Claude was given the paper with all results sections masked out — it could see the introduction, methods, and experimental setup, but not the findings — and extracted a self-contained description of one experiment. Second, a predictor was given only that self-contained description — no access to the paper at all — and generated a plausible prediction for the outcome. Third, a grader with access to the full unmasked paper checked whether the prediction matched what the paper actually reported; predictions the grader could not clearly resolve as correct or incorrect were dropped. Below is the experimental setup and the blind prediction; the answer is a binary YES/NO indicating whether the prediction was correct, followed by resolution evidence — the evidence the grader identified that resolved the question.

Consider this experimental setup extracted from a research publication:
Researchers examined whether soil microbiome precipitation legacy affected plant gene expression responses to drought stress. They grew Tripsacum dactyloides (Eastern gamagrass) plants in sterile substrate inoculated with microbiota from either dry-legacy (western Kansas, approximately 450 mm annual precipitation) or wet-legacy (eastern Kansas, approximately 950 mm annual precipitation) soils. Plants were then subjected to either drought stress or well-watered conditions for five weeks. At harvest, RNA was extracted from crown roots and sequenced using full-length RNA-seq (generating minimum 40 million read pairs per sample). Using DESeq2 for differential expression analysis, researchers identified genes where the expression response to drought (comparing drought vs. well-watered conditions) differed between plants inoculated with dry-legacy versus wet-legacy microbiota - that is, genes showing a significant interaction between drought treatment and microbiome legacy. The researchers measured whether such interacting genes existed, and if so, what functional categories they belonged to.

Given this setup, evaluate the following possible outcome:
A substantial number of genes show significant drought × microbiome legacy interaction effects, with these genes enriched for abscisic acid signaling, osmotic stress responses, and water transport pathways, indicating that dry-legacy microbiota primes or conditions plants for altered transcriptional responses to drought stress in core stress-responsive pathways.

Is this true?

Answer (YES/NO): NO